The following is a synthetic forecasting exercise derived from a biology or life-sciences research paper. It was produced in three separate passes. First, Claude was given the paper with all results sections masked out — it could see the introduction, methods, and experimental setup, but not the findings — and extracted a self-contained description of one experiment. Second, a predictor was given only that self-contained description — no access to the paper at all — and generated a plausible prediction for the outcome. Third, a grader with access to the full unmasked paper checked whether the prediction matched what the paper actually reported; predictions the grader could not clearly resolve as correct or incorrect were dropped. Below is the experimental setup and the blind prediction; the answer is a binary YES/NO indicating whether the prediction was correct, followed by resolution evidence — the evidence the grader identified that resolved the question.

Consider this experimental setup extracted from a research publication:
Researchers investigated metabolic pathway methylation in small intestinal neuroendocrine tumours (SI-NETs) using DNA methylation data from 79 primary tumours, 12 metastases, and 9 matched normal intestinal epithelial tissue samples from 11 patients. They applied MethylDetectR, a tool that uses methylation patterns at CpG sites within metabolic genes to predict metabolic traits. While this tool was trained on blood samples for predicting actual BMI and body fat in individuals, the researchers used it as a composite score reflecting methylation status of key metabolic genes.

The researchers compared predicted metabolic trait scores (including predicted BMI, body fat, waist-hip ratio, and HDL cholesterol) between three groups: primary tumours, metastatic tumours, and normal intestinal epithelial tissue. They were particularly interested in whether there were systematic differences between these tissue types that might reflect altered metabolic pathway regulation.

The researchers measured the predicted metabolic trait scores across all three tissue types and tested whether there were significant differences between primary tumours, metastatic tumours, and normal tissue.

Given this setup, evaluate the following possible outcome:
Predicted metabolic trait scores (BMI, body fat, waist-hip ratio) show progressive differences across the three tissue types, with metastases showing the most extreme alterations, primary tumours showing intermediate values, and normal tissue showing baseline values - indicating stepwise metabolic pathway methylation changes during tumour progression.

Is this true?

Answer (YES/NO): YES